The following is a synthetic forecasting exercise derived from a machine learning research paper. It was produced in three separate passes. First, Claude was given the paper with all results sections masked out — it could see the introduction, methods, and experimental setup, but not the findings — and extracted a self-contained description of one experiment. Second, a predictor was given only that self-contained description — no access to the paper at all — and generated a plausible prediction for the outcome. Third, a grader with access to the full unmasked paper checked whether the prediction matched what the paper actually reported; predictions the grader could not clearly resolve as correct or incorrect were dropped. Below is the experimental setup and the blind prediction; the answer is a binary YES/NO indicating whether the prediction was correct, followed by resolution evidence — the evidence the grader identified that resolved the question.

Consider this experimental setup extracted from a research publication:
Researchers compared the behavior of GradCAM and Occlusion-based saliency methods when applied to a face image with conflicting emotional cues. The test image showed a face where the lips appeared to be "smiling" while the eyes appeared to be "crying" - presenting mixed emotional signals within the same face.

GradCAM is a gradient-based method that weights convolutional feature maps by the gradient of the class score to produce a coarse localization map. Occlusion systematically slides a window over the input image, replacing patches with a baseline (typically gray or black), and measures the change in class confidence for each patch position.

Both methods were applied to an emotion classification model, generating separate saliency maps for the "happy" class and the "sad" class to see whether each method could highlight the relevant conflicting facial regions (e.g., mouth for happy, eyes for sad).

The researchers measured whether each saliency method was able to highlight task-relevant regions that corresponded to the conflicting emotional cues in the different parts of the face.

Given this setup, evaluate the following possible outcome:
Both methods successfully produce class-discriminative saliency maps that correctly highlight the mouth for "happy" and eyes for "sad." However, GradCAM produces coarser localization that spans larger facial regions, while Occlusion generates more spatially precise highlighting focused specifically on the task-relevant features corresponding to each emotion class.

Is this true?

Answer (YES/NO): NO